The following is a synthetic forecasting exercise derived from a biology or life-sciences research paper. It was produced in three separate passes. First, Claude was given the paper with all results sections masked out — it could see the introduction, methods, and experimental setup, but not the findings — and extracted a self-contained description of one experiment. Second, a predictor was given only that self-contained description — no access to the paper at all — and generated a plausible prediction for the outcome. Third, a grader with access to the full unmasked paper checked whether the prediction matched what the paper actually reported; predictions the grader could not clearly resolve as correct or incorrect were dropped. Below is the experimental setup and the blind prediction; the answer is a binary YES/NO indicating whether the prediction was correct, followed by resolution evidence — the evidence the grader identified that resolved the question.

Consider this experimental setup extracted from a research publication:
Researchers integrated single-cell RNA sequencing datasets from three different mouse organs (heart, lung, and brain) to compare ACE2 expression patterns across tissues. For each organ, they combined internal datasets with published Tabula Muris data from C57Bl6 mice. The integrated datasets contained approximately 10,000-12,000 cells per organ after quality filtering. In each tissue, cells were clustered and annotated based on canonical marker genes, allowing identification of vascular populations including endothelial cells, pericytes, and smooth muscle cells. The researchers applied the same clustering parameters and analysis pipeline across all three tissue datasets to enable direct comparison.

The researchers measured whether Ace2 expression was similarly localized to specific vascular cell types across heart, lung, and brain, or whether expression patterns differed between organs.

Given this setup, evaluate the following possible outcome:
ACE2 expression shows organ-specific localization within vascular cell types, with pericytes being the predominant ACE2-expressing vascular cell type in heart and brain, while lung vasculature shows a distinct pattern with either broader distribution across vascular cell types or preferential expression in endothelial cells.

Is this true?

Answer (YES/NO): NO